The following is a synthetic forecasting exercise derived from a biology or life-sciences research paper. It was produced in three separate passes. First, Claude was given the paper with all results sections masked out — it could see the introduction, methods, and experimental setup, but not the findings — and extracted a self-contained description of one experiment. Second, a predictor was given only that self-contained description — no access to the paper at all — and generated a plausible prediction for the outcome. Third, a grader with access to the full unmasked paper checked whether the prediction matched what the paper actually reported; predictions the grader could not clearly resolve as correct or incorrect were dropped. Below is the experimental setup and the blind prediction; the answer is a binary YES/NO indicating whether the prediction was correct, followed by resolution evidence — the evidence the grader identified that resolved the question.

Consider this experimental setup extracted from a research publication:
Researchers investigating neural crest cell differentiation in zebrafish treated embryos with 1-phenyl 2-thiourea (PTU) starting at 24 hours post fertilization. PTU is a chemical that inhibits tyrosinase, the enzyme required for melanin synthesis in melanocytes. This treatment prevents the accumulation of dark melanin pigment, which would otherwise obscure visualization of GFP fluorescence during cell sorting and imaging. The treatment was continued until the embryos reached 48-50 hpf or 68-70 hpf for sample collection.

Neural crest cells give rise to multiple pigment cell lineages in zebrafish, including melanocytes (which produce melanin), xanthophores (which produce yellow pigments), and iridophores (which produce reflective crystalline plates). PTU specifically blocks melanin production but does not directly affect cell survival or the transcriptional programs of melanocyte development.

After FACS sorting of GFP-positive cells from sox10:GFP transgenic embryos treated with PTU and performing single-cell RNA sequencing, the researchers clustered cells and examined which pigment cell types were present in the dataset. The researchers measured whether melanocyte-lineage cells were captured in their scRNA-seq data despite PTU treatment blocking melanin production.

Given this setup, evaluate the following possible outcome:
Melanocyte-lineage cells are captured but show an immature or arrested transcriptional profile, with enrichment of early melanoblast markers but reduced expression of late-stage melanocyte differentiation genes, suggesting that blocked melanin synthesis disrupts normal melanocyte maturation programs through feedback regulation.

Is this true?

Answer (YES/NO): NO